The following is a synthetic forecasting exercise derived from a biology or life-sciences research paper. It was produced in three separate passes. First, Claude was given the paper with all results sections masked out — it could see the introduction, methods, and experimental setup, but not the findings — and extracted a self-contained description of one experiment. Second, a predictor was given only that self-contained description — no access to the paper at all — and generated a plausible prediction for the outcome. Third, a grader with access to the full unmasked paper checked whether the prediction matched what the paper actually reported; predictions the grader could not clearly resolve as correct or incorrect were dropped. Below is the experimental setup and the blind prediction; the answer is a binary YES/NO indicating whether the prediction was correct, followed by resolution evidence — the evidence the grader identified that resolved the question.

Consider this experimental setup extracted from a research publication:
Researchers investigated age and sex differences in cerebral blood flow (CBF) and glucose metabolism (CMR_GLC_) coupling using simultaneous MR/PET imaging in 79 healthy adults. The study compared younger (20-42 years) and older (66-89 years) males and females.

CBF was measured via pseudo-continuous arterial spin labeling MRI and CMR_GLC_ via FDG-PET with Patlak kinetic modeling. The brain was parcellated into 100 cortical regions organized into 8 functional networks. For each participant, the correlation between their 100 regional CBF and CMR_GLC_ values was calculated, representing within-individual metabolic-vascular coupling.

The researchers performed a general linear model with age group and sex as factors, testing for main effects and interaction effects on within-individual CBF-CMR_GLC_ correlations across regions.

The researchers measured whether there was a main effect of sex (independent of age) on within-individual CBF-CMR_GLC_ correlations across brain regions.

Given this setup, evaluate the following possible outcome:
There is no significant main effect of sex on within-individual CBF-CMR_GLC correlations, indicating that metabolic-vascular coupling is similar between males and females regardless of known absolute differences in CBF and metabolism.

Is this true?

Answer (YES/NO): YES